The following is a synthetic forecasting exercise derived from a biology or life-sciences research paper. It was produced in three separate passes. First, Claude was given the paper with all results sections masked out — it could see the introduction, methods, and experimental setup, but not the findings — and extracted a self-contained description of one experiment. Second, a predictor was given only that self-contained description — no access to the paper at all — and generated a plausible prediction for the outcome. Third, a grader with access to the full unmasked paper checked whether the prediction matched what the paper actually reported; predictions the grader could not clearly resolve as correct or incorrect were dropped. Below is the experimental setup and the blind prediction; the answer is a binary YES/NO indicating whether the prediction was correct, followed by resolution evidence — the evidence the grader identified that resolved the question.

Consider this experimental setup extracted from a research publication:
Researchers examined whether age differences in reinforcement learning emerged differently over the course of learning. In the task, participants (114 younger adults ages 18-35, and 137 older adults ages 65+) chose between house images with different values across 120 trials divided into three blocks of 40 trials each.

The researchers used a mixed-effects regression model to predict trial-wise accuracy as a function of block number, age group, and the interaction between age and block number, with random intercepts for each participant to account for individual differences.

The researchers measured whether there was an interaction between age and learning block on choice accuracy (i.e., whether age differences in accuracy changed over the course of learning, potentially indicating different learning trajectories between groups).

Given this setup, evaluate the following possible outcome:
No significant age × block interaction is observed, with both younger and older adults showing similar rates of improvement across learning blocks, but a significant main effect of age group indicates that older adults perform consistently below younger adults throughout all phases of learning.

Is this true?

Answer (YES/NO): NO